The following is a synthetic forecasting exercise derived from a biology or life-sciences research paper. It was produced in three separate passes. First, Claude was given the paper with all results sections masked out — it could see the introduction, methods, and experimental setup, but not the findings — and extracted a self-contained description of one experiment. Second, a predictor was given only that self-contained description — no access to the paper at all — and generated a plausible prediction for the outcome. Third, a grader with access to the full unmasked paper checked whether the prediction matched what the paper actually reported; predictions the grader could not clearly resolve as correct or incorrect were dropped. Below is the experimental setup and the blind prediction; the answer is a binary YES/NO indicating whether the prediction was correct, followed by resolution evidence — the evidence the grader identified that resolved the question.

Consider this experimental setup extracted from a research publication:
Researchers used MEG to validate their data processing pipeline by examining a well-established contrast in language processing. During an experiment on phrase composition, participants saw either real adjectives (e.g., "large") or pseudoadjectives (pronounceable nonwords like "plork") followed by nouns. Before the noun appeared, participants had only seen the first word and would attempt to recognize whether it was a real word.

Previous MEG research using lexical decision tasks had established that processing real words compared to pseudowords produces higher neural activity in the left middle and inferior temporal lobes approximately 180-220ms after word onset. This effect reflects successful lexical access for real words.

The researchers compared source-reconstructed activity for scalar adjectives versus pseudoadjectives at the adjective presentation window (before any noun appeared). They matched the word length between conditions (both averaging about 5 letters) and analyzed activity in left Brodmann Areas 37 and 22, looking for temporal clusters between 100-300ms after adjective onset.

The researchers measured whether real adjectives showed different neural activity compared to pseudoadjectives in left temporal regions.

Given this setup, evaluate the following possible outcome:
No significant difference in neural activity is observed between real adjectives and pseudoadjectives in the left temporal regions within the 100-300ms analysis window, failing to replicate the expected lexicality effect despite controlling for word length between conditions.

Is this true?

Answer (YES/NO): NO